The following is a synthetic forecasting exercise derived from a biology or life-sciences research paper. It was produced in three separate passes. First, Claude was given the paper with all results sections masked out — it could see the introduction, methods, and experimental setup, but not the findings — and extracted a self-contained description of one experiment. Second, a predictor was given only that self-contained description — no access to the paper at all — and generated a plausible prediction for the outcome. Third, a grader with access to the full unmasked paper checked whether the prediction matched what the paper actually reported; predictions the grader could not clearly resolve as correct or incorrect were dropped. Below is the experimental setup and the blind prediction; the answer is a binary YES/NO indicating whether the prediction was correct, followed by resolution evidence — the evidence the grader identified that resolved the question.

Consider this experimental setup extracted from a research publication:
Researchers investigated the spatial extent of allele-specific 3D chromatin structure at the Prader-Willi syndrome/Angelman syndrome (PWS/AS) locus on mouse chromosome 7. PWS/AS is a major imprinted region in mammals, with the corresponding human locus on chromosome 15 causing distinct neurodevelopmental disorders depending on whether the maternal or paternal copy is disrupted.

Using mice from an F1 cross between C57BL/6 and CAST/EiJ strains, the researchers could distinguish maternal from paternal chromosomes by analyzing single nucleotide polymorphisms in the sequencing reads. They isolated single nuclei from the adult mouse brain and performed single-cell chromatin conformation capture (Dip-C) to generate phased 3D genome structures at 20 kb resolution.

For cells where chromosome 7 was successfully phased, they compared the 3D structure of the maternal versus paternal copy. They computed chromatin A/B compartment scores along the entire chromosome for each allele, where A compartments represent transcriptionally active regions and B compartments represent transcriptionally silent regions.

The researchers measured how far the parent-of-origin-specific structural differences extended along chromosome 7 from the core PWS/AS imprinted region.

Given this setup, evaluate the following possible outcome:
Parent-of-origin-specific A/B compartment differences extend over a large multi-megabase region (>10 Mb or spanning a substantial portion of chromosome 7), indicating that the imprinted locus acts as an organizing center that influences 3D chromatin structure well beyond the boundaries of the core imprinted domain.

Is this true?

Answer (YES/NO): YES